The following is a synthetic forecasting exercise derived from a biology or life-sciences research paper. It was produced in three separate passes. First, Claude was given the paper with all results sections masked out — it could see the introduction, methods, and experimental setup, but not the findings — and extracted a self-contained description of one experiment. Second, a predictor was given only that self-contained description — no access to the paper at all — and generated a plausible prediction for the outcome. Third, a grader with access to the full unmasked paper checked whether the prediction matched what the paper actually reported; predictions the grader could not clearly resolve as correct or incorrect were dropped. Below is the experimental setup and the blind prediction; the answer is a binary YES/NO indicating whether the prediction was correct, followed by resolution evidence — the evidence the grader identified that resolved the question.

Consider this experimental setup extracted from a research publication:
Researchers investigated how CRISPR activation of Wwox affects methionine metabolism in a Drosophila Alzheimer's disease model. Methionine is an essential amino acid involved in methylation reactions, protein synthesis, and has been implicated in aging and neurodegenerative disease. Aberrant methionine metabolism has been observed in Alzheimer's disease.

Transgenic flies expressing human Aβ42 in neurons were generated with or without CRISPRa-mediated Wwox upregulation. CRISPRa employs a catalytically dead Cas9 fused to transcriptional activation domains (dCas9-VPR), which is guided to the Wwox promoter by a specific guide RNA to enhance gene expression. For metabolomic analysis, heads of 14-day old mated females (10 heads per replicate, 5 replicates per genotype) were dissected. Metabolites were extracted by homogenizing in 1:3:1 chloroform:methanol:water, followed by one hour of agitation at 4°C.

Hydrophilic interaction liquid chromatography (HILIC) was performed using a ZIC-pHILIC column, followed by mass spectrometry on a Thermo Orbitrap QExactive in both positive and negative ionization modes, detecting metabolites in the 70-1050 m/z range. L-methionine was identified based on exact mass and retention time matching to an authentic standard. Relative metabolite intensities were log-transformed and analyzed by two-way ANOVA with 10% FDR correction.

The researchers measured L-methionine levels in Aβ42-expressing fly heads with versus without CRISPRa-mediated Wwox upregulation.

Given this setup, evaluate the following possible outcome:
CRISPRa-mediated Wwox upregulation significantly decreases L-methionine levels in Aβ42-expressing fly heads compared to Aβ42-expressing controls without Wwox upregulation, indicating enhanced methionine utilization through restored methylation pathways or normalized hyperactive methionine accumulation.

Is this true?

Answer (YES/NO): YES